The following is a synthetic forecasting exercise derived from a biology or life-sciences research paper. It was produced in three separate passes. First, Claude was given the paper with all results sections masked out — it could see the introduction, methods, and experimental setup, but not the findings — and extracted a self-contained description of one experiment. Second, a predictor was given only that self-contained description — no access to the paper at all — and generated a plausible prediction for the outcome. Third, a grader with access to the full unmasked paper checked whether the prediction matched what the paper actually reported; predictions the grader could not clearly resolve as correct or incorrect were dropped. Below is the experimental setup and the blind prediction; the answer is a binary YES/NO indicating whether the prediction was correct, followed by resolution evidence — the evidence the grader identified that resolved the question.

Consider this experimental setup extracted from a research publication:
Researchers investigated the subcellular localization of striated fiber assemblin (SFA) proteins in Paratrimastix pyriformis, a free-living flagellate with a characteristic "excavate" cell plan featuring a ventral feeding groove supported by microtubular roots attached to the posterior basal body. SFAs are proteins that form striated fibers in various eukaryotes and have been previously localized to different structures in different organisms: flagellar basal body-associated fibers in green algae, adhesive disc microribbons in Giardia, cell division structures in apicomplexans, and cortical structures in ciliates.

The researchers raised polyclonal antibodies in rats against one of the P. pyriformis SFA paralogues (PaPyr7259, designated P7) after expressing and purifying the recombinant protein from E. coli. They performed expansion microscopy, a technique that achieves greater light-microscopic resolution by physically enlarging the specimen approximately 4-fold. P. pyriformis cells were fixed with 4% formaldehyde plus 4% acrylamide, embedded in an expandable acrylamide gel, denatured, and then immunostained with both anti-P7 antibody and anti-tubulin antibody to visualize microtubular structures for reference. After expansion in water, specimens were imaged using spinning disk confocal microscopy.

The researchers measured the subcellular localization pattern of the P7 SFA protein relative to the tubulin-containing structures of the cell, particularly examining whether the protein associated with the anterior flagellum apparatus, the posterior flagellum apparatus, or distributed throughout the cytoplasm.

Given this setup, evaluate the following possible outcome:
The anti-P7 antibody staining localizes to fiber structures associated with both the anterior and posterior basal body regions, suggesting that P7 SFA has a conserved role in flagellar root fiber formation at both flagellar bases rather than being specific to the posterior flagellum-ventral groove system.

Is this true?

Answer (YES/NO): NO